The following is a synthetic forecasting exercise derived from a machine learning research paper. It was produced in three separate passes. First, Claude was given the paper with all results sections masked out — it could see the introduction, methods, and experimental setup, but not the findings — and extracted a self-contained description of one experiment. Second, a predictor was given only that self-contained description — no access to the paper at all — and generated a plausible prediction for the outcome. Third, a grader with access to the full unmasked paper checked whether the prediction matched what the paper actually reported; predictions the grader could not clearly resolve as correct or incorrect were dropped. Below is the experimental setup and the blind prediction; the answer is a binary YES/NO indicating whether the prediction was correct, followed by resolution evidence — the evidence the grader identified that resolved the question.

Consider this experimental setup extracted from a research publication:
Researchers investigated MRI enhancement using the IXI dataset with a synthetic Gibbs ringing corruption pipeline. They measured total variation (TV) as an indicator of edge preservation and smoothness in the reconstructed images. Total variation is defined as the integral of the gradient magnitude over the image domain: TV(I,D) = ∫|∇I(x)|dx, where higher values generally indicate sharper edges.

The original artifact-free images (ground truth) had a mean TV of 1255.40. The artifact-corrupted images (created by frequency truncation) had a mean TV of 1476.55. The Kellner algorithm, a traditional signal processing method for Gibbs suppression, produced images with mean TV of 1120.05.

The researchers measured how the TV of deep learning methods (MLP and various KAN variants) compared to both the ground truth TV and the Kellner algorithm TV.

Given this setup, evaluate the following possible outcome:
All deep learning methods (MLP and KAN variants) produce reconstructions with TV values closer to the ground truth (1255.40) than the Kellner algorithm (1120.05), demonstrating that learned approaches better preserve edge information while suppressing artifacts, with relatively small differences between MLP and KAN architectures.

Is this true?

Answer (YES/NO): YES